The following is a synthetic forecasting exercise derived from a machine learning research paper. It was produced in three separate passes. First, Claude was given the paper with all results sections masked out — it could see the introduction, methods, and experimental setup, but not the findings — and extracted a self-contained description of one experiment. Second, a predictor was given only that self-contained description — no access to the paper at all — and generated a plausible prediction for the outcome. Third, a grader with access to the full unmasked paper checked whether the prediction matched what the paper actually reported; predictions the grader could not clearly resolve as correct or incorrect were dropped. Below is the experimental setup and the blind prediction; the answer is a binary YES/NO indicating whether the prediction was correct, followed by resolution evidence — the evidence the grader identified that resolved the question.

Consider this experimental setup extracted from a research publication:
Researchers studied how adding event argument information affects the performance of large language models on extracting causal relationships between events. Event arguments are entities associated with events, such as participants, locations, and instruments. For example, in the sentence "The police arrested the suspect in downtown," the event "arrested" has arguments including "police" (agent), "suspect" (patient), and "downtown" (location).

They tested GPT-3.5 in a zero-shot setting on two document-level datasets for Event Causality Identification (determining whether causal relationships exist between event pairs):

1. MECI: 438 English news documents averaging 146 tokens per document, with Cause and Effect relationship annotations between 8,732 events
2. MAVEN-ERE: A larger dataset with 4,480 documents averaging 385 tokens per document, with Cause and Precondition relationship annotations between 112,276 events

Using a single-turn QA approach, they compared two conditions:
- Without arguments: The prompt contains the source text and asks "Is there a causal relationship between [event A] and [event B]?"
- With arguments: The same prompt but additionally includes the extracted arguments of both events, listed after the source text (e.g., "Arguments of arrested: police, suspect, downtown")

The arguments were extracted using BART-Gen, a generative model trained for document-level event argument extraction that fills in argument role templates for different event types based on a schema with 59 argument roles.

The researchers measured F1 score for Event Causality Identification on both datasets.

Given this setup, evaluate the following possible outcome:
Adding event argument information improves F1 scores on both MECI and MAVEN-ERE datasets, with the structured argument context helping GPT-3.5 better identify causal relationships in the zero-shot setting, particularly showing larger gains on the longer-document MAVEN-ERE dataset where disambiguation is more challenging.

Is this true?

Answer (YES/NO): YES